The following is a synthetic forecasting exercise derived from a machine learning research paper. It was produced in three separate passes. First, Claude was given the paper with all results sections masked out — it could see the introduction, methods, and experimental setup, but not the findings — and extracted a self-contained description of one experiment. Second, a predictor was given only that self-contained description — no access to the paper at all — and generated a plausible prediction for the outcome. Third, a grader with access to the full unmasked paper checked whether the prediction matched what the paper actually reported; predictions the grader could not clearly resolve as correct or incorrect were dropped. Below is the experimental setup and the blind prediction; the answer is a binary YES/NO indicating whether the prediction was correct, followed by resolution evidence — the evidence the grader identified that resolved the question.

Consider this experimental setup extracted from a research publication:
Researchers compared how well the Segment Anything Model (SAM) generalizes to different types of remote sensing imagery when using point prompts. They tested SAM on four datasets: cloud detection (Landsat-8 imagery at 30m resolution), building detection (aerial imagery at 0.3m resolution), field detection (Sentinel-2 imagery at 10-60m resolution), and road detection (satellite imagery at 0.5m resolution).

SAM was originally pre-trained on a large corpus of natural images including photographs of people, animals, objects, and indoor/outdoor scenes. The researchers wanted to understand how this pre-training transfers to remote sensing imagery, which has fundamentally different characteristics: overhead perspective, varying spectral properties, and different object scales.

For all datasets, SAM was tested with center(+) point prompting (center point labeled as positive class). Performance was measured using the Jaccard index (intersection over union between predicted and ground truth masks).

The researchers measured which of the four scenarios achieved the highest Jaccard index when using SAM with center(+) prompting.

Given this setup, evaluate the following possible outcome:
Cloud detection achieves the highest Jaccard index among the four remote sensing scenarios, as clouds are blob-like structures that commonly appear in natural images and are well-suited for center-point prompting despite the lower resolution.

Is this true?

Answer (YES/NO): YES